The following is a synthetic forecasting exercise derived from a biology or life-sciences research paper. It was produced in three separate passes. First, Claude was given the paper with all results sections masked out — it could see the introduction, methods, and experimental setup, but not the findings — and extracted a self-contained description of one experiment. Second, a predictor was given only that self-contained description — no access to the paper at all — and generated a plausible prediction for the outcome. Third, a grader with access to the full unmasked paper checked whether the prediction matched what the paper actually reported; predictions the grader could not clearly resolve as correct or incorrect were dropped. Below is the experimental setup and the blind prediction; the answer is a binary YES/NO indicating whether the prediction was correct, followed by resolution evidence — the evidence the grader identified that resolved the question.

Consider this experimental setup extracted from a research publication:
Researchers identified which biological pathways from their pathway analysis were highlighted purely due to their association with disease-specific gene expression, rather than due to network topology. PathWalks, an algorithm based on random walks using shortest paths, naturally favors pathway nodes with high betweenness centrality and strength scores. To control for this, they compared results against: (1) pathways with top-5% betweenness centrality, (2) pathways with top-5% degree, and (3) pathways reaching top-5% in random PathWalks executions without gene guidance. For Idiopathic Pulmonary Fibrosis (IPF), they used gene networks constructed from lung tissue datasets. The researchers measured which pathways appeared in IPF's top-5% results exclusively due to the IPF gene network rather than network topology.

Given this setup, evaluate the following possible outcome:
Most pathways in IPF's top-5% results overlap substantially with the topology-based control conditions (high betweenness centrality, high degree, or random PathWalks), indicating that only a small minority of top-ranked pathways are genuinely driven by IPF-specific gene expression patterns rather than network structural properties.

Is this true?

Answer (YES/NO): YES